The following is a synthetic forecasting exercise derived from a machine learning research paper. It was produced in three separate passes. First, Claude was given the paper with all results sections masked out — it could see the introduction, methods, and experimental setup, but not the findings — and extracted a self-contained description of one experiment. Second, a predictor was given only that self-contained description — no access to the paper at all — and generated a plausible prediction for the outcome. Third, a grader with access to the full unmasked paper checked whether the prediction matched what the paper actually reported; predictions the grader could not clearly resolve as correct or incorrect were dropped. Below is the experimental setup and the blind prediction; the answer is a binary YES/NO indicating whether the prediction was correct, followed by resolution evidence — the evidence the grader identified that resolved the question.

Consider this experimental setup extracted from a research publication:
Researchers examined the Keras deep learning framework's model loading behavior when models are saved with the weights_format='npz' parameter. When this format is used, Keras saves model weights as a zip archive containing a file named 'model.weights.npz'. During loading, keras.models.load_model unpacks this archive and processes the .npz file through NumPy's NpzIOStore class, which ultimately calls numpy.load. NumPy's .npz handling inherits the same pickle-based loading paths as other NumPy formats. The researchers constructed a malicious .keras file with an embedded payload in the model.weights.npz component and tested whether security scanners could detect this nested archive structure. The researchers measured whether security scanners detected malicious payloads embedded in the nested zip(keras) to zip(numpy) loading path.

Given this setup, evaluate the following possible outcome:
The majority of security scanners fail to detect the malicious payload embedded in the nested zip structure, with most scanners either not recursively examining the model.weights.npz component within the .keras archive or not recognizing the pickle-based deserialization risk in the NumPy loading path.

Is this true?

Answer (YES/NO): YES